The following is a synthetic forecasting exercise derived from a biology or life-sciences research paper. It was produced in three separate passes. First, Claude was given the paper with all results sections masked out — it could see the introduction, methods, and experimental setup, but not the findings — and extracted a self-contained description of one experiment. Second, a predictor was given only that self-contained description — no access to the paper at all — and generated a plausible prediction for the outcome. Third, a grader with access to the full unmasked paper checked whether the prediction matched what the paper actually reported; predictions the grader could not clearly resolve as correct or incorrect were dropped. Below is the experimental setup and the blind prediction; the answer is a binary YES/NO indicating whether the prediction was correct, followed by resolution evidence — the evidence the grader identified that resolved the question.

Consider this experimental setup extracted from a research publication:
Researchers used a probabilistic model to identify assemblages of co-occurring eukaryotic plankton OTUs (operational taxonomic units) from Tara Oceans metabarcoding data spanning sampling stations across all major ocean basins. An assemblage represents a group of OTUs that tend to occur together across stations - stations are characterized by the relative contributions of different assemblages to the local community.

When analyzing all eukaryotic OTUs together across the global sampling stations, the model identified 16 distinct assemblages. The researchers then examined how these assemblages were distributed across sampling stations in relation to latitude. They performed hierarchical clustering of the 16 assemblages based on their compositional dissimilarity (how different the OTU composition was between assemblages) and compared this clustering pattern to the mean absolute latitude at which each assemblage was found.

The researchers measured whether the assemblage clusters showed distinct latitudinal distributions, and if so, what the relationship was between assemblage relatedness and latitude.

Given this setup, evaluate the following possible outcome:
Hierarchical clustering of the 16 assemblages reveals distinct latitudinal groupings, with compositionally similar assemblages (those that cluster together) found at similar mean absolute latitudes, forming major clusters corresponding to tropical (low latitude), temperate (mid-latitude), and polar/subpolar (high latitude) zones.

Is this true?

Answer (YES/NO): YES